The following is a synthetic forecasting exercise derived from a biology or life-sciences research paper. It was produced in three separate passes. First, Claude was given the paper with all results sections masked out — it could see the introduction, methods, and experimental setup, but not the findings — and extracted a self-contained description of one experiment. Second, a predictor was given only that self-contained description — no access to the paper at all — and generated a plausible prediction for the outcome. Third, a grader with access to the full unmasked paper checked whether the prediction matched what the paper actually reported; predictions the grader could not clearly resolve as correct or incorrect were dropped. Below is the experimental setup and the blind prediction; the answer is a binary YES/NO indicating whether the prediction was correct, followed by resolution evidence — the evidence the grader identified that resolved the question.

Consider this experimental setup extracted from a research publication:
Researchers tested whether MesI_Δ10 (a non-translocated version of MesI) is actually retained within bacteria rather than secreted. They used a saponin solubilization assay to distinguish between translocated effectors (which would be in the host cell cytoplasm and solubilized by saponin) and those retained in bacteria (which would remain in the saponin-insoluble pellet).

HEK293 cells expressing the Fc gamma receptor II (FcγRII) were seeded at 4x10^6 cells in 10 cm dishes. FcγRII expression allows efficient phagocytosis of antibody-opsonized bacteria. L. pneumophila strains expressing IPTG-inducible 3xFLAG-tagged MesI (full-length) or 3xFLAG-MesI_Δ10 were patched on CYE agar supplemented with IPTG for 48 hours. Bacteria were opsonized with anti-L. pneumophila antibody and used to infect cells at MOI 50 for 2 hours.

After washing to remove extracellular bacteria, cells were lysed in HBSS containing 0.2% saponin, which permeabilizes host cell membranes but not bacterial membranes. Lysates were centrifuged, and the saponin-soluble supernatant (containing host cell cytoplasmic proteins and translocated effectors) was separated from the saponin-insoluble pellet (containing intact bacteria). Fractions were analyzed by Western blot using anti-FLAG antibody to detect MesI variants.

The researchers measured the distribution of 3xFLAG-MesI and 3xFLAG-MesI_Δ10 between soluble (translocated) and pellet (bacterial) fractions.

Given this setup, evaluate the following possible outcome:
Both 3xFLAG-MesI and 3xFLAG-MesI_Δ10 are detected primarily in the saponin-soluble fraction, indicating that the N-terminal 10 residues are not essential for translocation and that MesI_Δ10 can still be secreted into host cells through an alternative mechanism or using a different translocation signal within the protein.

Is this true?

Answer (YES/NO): NO